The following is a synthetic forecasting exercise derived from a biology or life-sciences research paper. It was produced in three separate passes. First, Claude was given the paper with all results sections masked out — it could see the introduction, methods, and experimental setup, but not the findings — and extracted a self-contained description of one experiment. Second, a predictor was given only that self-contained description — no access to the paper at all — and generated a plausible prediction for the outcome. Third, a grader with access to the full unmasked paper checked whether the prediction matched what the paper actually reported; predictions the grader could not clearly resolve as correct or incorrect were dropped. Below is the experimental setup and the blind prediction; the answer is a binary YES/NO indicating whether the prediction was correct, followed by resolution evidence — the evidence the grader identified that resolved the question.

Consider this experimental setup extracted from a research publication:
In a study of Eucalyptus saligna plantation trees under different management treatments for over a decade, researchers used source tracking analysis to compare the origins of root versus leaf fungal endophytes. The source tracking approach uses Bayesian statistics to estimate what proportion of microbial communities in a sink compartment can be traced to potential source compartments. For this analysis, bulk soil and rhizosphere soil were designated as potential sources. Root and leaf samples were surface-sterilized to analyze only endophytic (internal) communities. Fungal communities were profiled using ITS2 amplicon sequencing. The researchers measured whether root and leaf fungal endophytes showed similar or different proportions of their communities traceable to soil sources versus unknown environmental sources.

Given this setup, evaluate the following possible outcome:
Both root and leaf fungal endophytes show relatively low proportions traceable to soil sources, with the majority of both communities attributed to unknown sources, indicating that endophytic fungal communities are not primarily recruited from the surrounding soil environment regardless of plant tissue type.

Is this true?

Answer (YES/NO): NO